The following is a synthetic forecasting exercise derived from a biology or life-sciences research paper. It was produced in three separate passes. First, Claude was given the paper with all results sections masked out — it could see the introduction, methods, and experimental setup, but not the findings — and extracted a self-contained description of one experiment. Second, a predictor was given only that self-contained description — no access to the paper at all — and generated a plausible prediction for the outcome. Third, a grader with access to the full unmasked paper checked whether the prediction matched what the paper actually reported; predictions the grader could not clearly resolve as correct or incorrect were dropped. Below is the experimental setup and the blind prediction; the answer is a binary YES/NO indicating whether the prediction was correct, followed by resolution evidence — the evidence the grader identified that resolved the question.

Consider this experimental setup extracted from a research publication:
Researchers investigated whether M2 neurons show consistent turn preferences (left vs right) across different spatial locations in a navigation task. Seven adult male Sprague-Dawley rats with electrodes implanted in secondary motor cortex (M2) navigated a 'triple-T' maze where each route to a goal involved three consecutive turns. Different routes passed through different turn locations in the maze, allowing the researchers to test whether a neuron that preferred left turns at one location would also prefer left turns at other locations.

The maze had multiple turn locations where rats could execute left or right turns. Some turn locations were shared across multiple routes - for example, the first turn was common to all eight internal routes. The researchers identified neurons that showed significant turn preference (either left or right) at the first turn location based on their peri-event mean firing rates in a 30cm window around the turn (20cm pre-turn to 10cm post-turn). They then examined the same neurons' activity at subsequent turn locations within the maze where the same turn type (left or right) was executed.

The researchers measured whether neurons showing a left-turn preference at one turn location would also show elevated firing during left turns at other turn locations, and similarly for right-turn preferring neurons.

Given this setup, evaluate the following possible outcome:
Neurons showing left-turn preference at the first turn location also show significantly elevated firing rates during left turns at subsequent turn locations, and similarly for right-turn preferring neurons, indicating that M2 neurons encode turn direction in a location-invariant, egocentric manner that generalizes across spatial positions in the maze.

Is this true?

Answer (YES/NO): YES